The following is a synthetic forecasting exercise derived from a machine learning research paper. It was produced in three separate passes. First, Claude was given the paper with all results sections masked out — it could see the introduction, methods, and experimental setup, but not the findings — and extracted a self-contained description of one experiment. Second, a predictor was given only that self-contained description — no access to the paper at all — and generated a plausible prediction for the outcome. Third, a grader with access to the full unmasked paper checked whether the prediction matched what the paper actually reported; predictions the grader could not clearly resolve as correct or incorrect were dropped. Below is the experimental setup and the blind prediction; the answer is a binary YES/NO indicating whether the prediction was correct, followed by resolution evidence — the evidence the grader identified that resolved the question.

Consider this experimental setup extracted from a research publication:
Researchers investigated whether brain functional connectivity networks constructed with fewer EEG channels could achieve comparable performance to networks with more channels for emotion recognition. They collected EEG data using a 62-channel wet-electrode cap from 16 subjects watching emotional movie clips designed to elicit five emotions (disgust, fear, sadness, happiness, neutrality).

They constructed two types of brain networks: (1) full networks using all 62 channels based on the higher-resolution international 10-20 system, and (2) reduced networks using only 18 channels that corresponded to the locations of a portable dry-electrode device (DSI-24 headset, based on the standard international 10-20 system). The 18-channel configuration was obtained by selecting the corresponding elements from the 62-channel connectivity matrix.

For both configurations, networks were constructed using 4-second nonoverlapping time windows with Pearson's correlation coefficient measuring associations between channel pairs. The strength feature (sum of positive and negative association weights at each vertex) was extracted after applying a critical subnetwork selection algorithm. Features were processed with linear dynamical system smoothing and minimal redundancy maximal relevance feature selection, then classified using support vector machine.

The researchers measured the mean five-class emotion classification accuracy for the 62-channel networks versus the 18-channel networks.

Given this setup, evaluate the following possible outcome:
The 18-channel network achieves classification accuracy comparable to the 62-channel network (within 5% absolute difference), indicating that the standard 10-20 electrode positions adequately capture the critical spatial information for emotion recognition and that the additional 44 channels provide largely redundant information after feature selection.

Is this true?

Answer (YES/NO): YES